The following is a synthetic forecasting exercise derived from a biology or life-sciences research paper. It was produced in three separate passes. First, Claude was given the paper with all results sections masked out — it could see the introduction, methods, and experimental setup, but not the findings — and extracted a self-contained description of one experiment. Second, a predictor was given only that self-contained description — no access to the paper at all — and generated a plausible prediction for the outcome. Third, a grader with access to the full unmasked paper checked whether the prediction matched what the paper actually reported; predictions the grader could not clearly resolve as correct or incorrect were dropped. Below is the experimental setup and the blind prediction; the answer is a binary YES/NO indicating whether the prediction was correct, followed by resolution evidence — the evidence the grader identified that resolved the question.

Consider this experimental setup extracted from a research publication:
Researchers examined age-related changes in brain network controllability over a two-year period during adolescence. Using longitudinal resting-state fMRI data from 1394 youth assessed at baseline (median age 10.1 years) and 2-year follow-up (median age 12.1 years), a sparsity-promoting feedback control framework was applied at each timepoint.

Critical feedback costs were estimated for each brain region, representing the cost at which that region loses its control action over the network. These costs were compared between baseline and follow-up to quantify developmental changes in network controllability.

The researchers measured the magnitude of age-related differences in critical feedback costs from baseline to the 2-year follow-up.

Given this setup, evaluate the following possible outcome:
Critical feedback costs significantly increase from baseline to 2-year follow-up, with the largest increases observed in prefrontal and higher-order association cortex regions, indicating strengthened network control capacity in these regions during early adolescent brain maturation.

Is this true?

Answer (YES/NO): NO